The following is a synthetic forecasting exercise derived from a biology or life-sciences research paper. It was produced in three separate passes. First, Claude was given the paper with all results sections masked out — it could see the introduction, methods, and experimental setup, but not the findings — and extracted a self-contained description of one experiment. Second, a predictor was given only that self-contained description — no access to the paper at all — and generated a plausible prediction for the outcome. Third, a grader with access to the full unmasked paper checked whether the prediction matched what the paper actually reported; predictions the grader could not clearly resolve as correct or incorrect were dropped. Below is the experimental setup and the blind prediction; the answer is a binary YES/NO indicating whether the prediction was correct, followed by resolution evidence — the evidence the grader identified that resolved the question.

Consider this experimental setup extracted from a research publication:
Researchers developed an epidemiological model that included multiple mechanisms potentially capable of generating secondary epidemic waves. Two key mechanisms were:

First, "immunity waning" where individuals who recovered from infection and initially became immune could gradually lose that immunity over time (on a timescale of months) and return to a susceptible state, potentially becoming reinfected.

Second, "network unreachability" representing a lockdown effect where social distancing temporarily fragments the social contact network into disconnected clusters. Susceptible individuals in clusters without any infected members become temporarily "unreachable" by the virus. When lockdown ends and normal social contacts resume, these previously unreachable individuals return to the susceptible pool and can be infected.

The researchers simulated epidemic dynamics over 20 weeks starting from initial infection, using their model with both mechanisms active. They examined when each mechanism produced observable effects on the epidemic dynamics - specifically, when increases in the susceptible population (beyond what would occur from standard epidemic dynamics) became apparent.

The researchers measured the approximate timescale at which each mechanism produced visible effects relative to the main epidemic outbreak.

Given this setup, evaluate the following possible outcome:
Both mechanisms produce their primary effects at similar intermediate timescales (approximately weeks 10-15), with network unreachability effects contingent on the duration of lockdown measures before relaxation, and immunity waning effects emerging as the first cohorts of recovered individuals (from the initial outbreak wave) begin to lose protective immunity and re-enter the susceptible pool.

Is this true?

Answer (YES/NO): NO